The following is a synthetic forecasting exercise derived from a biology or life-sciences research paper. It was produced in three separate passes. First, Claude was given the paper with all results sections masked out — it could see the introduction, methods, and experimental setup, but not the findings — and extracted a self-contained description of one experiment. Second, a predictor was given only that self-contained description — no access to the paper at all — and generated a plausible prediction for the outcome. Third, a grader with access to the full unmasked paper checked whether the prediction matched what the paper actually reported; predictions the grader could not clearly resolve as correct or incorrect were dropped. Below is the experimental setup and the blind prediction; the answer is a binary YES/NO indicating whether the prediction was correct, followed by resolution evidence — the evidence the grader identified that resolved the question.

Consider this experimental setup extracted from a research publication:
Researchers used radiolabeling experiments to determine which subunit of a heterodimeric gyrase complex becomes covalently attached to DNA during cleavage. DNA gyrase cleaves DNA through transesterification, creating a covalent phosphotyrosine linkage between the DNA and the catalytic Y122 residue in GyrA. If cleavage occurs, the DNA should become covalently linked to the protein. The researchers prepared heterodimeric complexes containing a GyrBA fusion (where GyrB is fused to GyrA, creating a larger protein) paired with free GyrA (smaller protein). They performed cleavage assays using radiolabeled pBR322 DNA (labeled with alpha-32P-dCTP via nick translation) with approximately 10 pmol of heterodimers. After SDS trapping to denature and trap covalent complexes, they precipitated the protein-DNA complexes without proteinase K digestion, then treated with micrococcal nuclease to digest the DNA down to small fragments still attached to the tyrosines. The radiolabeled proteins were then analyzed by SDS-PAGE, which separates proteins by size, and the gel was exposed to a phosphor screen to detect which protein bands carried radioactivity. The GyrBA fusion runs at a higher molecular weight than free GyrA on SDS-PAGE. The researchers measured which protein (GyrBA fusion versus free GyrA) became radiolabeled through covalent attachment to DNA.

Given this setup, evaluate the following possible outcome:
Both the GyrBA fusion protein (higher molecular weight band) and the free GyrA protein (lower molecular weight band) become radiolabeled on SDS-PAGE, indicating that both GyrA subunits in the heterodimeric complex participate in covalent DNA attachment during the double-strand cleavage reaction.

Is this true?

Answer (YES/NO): YES